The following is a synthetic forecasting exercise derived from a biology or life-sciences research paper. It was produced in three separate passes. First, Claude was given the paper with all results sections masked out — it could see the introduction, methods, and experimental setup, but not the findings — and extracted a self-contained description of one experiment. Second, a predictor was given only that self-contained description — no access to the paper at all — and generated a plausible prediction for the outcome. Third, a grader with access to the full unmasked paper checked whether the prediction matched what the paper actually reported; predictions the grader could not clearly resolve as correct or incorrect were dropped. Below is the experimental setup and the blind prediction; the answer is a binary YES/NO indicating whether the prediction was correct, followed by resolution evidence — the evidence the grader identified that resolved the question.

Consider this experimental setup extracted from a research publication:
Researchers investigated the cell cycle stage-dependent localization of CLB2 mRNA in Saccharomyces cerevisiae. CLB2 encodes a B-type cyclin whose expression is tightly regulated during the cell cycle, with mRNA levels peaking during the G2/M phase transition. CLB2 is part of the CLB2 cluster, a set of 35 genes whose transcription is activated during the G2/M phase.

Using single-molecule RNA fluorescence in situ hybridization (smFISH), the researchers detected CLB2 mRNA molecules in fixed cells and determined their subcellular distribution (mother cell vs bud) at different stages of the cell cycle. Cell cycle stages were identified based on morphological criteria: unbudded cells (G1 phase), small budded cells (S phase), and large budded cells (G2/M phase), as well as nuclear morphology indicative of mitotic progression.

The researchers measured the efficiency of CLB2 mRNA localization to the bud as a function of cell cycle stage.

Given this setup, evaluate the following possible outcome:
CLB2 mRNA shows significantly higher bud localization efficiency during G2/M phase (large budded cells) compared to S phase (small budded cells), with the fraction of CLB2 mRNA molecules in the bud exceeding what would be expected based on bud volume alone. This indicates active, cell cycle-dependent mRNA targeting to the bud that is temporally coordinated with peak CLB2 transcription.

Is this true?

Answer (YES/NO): NO